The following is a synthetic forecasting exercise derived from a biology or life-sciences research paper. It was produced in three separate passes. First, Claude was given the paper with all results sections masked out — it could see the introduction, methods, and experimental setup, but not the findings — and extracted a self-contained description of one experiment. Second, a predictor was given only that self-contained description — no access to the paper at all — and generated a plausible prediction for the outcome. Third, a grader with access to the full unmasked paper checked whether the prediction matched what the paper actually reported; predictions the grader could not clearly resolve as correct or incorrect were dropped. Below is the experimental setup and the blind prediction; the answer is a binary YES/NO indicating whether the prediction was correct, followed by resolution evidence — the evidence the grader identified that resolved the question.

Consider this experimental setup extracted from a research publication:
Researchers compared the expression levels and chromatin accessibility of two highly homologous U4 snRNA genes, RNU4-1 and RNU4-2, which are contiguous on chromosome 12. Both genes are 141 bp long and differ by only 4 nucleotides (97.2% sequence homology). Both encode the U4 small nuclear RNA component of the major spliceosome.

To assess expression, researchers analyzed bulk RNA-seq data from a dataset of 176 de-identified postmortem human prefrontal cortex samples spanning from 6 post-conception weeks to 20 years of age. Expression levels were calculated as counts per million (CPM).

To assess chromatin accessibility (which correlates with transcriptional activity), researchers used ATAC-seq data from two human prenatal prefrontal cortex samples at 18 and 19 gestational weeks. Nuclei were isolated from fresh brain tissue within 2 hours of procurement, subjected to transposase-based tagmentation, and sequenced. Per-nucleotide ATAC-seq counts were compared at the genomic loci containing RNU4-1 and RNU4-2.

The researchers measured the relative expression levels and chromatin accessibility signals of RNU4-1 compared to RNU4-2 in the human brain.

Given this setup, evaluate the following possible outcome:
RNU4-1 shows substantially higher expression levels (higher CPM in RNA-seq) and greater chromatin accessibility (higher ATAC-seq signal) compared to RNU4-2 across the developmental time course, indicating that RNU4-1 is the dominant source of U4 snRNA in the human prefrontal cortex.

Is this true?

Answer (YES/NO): NO